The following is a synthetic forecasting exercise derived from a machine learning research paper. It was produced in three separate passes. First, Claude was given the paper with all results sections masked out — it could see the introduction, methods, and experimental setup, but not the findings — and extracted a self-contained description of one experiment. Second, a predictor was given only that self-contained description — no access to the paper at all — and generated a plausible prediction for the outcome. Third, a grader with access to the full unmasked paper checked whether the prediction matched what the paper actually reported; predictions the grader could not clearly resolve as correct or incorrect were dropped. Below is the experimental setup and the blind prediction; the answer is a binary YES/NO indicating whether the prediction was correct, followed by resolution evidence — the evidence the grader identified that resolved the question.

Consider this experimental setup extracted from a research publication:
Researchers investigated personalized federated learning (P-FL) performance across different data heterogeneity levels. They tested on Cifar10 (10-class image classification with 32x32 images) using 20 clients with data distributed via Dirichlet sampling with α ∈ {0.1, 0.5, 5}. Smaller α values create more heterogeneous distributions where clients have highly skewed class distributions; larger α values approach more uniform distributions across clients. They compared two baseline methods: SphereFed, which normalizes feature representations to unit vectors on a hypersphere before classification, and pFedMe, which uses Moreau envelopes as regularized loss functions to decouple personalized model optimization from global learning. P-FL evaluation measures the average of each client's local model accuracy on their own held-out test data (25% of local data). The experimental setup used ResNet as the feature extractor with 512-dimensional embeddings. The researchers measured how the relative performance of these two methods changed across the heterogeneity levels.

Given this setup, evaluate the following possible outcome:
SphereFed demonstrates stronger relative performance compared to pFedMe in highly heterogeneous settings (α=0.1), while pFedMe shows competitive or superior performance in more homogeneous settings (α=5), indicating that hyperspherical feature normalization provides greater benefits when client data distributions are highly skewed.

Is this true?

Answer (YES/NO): NO